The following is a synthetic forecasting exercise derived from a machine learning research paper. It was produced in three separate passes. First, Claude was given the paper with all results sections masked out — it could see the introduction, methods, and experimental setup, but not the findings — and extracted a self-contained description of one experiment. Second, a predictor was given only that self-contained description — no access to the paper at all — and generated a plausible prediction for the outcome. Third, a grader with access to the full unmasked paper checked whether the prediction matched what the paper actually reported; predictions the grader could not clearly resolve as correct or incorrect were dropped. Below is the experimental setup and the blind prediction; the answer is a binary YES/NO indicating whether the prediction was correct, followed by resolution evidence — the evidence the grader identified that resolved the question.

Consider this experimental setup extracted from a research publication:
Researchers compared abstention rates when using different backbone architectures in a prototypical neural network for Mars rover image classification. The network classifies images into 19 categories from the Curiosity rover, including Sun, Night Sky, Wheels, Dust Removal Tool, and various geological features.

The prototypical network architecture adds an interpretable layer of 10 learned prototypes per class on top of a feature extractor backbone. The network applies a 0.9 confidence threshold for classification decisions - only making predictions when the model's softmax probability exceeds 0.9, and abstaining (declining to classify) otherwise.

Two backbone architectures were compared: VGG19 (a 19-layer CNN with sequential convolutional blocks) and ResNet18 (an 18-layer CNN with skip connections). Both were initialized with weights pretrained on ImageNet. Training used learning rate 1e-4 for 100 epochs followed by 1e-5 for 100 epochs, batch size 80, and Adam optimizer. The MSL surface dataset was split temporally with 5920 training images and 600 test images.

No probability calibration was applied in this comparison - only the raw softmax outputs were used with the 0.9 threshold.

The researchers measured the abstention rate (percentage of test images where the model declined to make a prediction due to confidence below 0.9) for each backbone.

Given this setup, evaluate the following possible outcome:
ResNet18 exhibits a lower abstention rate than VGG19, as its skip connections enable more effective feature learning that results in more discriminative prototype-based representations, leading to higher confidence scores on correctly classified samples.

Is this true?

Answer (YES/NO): NO